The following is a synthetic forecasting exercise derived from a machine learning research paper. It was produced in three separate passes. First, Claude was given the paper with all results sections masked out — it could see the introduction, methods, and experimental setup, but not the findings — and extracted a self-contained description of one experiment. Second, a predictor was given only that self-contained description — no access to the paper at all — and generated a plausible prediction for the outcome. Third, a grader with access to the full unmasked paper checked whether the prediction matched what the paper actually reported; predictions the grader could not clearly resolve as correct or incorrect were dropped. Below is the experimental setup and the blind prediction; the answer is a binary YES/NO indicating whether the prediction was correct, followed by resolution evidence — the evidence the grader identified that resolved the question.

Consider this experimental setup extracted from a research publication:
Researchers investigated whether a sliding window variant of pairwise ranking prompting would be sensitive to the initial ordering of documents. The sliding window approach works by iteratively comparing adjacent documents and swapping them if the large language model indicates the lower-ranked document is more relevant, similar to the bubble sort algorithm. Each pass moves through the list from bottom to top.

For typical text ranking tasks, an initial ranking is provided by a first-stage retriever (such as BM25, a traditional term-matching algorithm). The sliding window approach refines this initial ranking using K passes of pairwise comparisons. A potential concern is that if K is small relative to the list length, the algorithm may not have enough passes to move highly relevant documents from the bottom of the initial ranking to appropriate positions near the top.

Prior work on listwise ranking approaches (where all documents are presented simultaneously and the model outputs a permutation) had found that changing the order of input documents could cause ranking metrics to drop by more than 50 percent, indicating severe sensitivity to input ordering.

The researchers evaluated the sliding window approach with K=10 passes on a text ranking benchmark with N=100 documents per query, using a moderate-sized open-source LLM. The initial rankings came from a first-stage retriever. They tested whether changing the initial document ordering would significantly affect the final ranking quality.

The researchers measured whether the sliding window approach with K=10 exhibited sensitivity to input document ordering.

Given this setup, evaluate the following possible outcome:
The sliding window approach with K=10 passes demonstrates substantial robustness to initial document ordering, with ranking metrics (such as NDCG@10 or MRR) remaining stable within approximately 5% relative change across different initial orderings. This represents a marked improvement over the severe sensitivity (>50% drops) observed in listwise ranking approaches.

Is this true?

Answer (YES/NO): NO